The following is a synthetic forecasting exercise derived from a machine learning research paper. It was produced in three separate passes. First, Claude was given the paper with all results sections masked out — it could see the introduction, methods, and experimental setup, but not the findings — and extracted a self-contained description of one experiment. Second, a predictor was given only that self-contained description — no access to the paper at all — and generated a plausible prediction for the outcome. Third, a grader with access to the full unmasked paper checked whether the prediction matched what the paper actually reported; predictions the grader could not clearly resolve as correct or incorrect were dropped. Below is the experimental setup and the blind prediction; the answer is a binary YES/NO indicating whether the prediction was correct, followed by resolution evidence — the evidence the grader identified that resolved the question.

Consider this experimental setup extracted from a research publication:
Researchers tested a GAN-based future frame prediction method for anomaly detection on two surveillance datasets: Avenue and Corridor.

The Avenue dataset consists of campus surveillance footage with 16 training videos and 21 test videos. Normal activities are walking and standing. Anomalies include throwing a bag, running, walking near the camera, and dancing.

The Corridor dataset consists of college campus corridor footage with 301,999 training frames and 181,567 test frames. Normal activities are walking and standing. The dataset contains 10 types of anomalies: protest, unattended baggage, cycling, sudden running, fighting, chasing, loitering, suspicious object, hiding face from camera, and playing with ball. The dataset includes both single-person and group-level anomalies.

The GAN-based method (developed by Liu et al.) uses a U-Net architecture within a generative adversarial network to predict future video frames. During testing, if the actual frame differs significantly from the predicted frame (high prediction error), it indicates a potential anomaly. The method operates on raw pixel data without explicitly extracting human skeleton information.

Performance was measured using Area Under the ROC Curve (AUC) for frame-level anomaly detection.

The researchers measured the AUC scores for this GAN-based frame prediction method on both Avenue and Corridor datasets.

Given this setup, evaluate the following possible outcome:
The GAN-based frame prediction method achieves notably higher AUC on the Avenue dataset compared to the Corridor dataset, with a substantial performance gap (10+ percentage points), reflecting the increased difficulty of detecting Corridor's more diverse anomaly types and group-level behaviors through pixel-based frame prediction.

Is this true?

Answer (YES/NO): YES